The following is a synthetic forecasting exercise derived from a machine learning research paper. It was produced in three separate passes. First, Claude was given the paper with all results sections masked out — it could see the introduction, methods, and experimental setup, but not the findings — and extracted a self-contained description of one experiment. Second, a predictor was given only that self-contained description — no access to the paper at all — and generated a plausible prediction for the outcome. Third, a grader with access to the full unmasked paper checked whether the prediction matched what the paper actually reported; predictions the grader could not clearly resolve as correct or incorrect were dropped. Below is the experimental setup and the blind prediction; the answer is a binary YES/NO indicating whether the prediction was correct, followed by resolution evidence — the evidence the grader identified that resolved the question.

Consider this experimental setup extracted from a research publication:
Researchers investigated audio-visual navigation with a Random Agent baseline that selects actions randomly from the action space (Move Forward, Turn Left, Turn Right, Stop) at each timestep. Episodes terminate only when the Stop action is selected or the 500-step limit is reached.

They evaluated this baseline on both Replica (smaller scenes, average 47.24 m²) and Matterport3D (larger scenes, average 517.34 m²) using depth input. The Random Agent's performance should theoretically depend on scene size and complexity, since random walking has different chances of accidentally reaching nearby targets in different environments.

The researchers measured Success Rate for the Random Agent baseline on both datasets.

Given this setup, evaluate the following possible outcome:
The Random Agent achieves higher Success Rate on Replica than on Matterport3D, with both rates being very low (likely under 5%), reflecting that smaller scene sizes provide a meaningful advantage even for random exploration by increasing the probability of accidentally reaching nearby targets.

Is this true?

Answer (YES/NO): NO